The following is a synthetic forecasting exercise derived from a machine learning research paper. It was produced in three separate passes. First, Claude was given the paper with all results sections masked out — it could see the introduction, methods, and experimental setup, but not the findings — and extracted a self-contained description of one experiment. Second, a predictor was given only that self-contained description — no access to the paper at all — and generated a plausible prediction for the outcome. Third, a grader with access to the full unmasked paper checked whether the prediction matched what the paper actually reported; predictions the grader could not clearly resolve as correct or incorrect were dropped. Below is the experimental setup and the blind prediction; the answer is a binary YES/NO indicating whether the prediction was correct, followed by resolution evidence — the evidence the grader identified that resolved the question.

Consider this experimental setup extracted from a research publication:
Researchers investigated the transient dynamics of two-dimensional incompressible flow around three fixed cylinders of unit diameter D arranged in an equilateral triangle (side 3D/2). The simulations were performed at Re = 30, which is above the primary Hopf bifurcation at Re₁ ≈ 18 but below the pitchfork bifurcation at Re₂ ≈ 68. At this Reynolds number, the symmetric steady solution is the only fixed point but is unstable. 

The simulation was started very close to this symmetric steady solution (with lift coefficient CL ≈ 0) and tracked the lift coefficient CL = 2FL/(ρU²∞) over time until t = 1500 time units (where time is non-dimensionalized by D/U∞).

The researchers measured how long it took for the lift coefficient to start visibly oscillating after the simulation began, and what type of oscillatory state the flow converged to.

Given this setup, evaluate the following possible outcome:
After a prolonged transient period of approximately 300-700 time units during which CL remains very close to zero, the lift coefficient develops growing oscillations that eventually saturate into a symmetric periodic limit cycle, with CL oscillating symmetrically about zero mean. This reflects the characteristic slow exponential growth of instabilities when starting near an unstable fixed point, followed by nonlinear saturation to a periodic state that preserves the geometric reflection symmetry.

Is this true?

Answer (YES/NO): NO